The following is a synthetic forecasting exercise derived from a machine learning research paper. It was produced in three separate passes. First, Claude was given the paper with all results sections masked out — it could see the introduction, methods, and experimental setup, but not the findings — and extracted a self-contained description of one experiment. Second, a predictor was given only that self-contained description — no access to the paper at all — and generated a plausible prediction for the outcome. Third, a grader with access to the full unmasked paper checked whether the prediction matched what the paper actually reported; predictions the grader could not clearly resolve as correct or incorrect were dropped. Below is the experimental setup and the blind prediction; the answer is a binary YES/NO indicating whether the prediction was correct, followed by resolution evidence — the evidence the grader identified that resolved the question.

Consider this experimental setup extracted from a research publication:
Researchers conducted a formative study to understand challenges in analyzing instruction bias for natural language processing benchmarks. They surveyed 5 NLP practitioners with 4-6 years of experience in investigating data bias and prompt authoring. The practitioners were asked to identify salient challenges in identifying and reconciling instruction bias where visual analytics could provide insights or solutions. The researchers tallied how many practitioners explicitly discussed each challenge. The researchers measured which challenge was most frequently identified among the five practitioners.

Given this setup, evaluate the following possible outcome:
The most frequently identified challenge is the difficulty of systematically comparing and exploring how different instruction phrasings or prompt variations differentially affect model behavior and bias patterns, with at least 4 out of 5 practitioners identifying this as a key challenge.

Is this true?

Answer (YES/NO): NO